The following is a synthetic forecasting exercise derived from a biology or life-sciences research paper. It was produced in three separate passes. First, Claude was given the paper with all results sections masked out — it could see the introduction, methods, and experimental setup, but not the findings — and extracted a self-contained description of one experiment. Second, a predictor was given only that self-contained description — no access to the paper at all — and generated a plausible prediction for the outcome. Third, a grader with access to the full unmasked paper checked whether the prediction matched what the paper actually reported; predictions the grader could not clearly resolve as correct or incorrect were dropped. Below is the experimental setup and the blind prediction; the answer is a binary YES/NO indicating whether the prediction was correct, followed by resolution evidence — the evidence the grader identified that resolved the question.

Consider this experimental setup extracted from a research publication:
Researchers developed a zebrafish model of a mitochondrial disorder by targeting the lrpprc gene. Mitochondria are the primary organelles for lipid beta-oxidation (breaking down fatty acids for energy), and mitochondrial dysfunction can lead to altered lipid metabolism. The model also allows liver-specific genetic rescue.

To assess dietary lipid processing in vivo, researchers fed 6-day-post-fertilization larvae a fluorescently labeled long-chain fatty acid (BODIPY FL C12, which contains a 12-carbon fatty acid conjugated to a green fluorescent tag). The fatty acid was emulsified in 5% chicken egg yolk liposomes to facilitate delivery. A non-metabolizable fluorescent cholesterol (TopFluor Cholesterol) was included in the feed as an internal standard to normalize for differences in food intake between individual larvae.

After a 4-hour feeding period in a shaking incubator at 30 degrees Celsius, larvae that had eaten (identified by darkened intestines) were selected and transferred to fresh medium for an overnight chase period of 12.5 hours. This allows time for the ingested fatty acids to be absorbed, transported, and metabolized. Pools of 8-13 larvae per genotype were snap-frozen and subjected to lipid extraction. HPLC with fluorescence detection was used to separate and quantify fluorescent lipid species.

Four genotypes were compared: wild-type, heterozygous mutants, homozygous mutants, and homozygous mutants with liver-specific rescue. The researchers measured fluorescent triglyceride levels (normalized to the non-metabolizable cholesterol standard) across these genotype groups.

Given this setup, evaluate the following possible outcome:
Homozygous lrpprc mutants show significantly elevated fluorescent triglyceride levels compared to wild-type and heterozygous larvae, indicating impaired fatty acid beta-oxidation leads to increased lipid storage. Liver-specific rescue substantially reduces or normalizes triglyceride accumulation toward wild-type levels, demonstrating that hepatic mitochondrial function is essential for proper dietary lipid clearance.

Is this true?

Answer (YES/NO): YES